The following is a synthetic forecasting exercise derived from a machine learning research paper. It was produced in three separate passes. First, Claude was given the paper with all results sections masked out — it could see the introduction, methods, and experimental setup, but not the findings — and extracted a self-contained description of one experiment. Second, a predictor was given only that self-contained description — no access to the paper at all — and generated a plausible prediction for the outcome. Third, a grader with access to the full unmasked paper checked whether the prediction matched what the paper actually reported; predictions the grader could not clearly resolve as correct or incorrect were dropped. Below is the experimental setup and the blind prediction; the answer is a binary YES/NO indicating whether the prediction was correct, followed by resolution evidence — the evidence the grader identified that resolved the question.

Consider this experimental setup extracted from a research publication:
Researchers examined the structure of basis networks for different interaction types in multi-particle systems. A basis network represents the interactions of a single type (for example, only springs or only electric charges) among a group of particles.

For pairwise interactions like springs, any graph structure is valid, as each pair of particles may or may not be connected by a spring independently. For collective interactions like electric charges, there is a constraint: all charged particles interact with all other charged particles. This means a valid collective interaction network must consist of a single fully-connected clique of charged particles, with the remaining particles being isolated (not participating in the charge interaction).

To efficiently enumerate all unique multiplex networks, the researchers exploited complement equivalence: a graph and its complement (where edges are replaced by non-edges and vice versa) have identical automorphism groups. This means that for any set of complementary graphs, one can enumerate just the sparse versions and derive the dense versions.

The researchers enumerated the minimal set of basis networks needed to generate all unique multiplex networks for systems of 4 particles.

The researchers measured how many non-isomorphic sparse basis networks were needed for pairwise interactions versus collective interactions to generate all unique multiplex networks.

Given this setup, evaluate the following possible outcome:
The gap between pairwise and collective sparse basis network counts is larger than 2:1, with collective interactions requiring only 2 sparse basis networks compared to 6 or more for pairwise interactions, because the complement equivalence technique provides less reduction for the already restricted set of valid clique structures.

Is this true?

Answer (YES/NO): NO